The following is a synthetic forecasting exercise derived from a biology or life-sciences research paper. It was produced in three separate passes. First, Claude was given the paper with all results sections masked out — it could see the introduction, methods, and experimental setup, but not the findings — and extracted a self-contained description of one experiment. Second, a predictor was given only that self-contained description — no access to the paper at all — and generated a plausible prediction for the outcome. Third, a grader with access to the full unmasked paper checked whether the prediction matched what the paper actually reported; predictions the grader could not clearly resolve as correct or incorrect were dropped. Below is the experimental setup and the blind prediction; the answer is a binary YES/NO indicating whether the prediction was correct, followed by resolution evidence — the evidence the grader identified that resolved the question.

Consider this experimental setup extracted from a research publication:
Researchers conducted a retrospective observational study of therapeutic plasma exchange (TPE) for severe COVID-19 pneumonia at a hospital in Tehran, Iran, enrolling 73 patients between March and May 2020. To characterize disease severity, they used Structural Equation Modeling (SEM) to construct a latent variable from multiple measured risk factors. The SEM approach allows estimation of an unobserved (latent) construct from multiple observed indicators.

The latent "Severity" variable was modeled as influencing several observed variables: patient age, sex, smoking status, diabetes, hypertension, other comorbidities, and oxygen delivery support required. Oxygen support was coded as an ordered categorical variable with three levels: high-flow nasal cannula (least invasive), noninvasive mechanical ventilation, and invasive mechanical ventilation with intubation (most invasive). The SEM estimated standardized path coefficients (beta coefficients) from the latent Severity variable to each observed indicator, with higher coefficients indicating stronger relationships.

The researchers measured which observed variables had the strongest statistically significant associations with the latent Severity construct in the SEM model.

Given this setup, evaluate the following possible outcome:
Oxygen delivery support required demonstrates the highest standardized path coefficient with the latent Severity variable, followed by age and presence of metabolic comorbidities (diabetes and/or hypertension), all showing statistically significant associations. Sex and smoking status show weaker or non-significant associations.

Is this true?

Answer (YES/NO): NO